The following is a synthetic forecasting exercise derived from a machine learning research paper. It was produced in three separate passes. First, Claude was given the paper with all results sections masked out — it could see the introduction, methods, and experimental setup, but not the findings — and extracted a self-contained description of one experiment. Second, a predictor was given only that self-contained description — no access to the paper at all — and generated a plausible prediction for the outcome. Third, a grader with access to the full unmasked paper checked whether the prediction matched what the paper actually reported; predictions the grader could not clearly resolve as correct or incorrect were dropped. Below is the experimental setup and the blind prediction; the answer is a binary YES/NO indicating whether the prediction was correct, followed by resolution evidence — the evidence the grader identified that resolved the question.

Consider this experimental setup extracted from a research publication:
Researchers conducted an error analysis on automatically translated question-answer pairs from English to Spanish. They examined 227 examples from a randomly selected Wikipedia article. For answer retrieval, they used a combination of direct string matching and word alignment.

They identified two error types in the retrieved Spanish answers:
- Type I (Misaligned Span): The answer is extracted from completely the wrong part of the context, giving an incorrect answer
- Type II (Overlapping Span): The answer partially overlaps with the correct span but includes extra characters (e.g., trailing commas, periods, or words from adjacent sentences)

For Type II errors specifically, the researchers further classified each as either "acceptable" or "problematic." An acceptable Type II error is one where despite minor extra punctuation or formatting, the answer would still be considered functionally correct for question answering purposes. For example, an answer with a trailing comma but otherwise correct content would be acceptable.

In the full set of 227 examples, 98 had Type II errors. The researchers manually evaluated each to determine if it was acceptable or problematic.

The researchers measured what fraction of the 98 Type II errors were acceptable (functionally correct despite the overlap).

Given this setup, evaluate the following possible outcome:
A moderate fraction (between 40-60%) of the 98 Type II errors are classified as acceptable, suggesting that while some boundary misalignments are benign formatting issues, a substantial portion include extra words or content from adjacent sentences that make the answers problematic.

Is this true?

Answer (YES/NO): NO